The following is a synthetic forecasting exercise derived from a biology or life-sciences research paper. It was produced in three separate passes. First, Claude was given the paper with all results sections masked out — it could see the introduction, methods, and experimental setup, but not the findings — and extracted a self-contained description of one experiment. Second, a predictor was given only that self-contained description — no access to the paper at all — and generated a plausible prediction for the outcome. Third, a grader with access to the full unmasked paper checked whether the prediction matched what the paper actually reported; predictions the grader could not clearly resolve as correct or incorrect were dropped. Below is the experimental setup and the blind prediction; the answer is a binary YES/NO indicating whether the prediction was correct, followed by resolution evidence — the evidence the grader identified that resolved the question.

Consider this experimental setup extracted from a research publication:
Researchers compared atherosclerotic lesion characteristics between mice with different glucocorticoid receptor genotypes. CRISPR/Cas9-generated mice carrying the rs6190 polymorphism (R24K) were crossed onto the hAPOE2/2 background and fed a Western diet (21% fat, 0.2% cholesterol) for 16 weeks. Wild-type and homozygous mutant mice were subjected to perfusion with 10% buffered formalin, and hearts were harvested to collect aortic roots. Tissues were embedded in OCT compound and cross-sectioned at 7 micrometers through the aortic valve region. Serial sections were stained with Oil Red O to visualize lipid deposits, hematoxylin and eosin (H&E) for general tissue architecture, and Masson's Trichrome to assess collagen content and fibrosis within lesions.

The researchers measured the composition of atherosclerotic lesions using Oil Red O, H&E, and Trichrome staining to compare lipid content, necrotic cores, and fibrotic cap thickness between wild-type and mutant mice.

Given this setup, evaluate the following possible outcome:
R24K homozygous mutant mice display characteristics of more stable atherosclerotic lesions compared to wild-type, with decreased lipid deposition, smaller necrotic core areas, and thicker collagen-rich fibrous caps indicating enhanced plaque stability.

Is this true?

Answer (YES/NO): NO